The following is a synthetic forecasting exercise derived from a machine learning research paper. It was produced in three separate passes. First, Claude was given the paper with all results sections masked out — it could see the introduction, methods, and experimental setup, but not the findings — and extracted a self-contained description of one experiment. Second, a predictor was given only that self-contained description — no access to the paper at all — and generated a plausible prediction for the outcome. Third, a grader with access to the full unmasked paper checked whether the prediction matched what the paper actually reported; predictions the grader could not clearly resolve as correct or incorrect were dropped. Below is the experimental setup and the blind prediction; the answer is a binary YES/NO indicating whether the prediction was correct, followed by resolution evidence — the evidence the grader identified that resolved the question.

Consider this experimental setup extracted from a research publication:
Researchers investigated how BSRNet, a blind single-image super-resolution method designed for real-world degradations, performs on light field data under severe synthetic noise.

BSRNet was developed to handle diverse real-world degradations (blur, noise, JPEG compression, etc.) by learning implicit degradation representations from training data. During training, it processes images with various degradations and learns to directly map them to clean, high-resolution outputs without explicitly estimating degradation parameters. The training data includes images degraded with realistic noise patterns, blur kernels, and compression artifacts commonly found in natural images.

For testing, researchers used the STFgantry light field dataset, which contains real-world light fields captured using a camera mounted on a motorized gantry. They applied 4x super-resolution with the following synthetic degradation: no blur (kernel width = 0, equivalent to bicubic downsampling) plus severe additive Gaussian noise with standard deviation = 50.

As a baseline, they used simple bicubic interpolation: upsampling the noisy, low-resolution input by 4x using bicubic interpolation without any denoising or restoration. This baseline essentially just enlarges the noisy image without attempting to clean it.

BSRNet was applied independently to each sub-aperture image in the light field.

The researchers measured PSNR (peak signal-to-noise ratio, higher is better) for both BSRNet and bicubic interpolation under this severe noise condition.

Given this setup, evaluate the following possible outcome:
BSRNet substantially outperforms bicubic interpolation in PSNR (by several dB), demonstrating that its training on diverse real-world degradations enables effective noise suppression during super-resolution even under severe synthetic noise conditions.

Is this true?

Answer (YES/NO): NO